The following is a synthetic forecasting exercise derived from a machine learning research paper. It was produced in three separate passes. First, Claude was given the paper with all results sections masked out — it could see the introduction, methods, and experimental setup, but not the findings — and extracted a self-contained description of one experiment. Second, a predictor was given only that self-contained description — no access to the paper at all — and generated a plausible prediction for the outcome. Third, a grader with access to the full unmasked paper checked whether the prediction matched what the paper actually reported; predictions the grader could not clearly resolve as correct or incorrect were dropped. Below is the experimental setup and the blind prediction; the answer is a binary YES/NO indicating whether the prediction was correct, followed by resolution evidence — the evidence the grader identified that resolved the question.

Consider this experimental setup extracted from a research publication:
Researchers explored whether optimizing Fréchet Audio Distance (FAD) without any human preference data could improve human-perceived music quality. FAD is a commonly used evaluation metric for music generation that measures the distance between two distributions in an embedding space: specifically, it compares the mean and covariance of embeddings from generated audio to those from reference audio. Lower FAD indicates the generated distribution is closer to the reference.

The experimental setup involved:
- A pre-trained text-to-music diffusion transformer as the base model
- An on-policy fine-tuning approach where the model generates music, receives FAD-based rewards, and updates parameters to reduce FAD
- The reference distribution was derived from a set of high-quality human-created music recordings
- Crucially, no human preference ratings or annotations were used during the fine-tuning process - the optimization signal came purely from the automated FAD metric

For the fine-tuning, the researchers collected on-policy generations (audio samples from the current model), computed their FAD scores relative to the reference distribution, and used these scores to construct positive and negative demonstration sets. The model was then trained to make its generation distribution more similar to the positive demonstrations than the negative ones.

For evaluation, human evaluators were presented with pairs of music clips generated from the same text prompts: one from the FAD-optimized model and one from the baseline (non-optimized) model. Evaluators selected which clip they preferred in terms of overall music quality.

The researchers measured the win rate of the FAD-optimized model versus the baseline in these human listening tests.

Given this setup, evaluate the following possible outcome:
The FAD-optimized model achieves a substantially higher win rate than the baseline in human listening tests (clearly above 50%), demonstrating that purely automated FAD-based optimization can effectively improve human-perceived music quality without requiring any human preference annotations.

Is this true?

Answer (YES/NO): YES